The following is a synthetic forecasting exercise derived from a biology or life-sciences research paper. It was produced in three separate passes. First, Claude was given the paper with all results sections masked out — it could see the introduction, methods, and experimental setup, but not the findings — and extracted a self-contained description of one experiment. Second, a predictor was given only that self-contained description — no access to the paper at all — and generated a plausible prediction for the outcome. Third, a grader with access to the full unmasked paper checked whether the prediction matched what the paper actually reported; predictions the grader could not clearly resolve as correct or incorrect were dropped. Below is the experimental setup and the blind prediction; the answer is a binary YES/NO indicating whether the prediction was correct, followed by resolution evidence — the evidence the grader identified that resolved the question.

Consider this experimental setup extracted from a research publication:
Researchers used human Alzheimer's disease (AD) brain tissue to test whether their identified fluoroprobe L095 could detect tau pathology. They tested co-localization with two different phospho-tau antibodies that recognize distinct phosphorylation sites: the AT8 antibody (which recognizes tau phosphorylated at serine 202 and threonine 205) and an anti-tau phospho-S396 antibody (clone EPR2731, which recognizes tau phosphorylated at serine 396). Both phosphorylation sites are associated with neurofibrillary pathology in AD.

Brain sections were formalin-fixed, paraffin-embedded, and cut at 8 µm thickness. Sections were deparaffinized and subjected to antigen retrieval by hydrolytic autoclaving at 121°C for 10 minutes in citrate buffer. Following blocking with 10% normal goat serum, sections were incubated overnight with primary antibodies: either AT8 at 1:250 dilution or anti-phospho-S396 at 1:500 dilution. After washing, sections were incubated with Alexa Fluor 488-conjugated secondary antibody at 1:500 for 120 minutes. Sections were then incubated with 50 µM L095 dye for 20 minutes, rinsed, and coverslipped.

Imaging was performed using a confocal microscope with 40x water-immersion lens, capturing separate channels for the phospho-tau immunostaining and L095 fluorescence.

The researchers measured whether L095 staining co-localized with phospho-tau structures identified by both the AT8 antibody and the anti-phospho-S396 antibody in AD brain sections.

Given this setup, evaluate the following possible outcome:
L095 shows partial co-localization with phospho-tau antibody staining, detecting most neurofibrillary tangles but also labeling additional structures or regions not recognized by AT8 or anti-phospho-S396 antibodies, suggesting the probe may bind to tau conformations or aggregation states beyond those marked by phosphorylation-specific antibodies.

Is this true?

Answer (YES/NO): NO